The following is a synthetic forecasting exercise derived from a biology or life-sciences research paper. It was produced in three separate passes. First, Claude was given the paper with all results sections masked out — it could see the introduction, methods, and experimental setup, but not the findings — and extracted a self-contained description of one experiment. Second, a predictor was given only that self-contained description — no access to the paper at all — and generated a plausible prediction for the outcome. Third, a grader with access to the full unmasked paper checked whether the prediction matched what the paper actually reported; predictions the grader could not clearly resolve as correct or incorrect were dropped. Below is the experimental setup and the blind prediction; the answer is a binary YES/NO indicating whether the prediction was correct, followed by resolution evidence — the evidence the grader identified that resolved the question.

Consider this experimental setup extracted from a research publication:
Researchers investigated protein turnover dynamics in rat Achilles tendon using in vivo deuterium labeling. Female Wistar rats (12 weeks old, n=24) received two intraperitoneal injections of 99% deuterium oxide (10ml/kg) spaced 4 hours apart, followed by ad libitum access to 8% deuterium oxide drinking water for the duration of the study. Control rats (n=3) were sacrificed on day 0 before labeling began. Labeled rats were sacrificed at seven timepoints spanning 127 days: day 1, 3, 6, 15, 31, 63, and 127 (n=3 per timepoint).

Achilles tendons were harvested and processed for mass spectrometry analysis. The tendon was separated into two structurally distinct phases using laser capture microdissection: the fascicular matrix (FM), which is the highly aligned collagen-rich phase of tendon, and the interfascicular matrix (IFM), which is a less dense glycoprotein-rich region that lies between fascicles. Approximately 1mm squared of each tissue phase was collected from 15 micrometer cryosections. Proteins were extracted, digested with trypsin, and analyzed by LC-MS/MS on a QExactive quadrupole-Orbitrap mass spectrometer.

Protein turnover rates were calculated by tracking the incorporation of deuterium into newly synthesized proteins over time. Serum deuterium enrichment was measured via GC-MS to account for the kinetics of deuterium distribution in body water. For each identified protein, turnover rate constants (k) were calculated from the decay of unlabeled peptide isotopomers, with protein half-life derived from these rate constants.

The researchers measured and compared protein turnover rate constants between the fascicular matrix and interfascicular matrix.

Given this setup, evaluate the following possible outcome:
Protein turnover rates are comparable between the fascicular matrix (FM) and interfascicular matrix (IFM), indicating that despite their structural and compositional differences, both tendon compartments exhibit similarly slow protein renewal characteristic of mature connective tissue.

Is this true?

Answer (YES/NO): NO